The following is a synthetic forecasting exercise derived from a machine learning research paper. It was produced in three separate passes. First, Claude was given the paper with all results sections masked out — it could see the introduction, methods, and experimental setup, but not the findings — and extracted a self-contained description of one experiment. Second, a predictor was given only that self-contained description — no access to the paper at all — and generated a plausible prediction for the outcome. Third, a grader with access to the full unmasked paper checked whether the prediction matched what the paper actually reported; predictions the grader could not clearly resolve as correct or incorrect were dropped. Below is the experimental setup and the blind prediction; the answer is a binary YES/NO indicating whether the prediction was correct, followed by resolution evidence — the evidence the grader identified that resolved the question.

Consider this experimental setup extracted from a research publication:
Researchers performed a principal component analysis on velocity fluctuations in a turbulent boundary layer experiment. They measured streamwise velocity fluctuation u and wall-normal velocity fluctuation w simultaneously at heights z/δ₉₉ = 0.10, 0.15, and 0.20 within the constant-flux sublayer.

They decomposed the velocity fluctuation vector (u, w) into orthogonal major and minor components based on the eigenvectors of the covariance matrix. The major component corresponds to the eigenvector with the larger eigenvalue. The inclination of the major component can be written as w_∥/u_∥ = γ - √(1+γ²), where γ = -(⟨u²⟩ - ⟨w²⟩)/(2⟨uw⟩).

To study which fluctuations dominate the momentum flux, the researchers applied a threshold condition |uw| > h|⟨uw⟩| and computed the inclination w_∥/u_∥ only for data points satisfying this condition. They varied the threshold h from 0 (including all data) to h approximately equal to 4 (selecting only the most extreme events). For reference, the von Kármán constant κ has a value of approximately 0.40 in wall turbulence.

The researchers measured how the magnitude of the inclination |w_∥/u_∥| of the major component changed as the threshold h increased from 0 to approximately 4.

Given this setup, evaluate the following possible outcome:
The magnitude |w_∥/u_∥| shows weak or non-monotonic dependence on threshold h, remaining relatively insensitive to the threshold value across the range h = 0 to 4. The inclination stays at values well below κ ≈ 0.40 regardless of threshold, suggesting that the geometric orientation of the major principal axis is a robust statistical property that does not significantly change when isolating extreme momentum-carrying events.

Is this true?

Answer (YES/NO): NO